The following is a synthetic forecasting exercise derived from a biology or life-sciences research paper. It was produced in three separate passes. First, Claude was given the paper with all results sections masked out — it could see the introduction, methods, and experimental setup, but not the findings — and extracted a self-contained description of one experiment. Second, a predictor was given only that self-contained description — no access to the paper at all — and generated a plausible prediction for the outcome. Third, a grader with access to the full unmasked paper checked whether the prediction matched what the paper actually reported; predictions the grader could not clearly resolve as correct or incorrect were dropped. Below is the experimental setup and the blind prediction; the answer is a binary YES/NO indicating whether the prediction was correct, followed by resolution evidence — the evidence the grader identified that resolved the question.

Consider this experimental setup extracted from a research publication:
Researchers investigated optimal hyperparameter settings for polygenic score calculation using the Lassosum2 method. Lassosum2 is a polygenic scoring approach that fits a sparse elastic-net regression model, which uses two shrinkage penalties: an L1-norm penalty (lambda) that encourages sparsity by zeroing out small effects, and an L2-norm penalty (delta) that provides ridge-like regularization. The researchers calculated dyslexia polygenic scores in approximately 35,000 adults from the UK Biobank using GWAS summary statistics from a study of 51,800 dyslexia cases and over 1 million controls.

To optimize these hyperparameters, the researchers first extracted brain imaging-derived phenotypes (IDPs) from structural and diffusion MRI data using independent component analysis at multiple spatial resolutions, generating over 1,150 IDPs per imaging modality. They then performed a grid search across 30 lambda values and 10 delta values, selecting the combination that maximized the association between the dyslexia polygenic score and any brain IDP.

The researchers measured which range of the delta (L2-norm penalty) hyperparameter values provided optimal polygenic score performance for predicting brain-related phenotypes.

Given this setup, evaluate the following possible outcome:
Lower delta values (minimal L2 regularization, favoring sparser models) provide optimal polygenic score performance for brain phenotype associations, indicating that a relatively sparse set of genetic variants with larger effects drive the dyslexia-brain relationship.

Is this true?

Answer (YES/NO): NO